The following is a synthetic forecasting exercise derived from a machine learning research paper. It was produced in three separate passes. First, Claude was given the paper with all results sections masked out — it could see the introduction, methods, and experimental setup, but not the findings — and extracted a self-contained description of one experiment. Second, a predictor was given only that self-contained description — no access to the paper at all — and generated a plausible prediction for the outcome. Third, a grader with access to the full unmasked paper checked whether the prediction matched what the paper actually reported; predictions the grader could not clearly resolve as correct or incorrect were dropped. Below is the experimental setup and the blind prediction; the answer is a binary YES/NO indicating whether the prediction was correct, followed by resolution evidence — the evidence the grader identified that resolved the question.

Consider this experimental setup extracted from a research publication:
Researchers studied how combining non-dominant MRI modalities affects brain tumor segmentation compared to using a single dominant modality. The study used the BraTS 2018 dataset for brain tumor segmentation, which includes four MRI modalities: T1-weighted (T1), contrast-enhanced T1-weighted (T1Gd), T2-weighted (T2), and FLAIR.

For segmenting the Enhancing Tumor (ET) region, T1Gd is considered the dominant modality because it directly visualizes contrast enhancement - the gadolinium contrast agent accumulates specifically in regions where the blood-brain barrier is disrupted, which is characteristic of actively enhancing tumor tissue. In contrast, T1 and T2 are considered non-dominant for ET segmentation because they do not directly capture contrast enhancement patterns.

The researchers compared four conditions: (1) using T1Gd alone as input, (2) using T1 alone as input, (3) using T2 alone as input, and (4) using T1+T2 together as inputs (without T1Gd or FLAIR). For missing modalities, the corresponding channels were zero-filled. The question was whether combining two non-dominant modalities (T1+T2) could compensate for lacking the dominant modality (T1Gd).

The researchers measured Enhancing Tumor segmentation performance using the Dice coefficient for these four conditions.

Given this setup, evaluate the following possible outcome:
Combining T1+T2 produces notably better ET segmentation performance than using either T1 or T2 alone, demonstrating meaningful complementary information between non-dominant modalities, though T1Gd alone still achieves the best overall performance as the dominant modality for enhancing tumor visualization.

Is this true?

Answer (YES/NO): NO